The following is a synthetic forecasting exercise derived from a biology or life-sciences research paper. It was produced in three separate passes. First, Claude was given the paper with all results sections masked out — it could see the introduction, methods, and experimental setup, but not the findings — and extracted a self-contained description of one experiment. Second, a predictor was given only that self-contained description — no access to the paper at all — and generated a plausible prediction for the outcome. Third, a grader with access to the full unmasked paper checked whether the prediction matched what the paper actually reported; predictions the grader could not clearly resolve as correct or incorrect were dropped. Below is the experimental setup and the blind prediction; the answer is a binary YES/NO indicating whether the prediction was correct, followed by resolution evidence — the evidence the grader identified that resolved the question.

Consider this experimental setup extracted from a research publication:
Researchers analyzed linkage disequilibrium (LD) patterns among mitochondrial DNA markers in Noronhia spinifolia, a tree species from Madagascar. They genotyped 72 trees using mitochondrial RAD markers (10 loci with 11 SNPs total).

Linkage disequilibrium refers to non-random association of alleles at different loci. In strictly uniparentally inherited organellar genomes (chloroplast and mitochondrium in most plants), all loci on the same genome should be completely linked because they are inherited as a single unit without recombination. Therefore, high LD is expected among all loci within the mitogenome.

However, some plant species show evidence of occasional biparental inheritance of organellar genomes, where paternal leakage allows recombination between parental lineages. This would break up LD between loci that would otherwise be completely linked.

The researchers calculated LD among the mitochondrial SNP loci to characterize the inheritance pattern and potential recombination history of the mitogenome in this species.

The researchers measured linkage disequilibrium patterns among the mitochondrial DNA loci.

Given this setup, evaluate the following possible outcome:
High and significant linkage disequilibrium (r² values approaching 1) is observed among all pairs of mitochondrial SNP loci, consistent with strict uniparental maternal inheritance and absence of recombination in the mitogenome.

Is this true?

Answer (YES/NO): NO